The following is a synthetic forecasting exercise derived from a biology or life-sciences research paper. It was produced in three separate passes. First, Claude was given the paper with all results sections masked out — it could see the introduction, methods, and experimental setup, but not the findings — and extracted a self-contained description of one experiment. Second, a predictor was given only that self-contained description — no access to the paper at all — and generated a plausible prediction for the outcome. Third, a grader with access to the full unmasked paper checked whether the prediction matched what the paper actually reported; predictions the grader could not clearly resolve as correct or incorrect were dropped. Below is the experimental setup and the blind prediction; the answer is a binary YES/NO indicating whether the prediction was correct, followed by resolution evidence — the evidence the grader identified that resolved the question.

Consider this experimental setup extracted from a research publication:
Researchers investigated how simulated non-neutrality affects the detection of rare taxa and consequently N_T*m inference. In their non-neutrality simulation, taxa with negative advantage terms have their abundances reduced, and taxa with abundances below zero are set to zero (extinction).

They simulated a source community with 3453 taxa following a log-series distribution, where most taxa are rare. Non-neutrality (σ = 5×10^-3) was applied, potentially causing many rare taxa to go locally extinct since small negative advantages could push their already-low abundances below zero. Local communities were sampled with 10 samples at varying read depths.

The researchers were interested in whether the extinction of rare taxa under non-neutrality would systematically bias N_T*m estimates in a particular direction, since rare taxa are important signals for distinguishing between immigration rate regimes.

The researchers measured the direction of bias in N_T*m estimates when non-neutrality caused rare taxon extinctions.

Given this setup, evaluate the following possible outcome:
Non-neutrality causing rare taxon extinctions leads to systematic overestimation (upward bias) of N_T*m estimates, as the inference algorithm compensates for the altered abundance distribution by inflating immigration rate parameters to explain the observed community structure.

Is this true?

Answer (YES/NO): NO